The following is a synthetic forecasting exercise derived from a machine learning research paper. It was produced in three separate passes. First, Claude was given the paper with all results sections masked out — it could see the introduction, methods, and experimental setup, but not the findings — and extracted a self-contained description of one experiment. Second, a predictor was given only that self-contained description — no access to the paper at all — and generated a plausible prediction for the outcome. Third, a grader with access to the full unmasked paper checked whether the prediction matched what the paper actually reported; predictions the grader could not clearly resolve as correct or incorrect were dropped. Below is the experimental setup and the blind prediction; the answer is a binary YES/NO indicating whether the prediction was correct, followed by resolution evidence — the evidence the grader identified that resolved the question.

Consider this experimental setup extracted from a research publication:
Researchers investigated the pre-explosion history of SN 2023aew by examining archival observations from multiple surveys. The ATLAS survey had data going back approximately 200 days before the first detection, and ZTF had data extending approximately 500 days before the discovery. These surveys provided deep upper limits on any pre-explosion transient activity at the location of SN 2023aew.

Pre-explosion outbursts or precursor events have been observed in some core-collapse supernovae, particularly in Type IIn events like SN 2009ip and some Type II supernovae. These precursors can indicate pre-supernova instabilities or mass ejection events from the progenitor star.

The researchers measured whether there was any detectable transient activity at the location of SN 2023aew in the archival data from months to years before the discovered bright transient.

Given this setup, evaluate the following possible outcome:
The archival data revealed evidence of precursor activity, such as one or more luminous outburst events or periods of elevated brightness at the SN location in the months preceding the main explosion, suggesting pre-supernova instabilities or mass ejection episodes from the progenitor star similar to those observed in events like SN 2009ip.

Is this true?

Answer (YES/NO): NO